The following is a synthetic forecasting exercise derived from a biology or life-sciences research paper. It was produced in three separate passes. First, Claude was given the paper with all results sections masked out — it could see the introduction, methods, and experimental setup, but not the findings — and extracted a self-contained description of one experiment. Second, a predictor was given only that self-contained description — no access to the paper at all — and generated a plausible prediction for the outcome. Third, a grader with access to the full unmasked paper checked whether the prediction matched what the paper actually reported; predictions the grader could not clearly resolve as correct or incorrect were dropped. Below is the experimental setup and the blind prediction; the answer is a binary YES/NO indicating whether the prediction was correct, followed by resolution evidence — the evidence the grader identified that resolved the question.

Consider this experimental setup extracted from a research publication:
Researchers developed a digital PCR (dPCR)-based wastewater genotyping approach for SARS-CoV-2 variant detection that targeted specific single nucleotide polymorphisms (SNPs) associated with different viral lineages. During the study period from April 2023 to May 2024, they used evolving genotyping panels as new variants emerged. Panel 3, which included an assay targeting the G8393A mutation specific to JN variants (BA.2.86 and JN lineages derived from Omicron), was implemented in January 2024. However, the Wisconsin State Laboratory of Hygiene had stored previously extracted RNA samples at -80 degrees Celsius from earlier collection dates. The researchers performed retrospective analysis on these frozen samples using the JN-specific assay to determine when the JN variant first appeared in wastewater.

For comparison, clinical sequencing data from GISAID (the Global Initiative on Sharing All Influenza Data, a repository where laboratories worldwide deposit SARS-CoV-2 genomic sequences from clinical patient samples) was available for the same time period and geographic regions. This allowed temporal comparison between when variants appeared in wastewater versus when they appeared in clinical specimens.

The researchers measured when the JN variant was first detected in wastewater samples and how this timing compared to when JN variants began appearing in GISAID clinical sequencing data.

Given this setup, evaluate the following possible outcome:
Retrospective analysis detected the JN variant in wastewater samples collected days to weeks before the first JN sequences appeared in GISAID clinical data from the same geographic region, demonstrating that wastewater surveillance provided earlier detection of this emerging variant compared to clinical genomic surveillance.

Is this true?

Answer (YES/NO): NO